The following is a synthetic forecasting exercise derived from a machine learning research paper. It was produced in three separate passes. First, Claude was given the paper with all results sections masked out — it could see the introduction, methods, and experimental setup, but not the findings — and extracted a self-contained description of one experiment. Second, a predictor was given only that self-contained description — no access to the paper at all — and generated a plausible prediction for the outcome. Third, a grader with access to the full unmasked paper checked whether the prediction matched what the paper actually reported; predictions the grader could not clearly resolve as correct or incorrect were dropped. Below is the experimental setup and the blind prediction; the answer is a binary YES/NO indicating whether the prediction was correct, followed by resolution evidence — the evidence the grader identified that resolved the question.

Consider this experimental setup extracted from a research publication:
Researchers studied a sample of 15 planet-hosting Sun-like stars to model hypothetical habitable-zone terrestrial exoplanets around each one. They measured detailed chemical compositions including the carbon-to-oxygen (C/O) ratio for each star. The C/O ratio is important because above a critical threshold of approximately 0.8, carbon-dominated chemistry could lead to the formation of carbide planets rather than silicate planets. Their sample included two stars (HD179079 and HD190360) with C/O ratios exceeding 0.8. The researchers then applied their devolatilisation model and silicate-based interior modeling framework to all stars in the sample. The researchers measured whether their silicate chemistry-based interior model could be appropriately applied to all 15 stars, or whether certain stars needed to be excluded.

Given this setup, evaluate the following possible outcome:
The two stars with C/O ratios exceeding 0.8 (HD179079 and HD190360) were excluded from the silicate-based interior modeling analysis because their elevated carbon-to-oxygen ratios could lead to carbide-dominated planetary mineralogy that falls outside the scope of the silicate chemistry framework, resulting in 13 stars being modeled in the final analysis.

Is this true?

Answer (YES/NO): YES